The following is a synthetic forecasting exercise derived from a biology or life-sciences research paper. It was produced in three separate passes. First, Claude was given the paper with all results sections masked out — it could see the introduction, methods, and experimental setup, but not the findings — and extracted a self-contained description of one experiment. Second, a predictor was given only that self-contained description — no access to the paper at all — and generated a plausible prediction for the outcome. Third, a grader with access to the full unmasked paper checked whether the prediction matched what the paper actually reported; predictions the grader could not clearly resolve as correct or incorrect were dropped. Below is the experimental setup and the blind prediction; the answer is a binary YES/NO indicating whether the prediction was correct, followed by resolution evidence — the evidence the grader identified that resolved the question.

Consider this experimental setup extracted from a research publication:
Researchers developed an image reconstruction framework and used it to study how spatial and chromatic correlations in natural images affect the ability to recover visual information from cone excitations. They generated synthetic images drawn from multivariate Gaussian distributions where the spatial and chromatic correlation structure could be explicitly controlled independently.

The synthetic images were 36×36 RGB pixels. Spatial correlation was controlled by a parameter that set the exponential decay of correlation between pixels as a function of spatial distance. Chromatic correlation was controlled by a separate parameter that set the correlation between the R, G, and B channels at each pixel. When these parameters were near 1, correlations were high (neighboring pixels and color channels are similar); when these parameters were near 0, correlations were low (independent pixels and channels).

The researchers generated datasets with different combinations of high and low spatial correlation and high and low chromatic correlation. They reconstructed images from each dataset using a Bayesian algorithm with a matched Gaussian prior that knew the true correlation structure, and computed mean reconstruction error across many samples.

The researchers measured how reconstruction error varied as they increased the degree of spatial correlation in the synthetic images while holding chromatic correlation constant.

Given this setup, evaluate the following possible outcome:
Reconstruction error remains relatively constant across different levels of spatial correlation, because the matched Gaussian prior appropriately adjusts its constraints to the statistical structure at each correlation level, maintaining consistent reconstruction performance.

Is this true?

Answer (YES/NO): NO